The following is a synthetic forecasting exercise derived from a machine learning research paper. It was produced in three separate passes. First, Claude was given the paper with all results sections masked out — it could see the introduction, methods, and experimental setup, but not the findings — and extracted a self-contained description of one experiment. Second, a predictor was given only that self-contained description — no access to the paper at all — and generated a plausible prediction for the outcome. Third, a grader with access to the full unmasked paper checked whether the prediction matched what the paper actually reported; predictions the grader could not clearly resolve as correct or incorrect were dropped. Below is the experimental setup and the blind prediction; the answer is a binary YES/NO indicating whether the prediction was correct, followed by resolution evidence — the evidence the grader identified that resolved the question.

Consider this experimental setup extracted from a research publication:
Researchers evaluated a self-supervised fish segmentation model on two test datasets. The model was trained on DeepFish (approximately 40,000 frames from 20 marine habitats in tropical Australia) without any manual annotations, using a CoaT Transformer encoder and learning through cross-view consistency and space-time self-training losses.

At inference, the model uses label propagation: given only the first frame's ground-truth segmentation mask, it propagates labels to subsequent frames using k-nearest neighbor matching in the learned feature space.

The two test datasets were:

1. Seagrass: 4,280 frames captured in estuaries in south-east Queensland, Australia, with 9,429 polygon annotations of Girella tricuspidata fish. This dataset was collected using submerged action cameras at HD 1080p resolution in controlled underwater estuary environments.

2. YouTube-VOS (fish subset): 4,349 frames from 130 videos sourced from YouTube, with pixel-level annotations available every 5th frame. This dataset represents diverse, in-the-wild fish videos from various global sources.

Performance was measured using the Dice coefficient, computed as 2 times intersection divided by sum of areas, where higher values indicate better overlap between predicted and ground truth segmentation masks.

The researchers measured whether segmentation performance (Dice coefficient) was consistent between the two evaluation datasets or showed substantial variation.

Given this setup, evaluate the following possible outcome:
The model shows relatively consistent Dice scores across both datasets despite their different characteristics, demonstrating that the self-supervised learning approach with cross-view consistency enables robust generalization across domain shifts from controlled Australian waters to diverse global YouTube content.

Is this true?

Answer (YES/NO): NO